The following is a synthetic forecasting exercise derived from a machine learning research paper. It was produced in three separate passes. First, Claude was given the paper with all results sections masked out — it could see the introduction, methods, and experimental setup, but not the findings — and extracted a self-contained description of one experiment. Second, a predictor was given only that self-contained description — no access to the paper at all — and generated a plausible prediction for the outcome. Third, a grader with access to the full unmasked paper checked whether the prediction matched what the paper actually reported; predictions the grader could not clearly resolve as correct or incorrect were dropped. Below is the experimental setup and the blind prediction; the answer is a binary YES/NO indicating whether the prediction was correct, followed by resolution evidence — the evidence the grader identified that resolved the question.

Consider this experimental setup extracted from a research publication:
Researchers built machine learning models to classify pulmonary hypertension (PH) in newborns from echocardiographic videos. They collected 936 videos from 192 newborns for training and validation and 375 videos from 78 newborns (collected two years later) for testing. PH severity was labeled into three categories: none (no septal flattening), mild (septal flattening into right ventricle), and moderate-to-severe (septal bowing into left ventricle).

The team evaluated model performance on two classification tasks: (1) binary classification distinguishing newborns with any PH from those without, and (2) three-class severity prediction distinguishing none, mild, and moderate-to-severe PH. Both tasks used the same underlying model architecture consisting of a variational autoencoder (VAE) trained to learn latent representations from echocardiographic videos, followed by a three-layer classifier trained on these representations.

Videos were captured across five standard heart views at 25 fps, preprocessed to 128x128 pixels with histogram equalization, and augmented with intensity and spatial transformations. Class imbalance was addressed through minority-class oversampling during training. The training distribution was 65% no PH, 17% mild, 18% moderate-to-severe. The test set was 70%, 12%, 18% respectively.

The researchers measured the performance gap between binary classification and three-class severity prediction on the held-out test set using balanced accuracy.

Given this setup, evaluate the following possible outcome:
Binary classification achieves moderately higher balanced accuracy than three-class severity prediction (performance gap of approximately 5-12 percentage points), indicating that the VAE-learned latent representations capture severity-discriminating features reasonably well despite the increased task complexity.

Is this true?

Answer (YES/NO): NO